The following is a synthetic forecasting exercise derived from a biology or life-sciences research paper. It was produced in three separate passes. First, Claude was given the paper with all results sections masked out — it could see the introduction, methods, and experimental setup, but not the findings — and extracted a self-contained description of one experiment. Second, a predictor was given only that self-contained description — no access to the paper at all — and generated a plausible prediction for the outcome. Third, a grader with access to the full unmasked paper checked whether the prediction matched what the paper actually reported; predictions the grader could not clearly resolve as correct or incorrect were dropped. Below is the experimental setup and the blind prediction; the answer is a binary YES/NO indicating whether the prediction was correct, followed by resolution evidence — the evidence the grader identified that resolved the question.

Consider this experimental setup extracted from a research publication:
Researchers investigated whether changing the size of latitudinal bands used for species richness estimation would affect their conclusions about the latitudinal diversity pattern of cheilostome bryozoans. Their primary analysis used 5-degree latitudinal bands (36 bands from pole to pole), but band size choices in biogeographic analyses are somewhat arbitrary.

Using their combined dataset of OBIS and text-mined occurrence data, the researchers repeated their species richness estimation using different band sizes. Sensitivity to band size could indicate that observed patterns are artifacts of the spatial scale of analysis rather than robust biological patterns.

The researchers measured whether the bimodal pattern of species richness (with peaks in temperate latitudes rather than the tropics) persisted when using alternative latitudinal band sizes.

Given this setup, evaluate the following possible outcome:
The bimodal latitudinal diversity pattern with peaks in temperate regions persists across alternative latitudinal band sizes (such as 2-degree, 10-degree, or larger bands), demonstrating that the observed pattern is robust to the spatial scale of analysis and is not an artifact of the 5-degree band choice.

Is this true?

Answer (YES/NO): YES